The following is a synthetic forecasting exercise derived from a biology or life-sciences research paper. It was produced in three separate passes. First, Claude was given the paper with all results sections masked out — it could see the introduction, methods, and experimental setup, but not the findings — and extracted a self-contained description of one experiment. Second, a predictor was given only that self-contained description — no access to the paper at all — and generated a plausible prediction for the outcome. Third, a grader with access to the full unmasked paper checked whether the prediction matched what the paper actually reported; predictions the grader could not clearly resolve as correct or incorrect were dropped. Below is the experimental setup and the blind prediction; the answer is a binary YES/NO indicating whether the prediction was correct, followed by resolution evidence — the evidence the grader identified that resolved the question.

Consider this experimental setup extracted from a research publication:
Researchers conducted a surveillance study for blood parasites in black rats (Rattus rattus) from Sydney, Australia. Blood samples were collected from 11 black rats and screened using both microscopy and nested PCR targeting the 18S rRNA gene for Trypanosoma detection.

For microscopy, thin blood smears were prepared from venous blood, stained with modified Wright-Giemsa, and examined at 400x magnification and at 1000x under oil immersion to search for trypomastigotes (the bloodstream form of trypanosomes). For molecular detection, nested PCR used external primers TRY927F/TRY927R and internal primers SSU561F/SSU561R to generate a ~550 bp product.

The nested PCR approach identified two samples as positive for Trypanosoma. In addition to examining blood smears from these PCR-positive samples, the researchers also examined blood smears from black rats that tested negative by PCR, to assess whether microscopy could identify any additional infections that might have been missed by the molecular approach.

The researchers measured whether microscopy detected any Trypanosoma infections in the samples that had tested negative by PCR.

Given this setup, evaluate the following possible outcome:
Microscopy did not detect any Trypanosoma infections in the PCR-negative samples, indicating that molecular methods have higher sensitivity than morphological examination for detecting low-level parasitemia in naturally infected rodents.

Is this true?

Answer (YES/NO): YES